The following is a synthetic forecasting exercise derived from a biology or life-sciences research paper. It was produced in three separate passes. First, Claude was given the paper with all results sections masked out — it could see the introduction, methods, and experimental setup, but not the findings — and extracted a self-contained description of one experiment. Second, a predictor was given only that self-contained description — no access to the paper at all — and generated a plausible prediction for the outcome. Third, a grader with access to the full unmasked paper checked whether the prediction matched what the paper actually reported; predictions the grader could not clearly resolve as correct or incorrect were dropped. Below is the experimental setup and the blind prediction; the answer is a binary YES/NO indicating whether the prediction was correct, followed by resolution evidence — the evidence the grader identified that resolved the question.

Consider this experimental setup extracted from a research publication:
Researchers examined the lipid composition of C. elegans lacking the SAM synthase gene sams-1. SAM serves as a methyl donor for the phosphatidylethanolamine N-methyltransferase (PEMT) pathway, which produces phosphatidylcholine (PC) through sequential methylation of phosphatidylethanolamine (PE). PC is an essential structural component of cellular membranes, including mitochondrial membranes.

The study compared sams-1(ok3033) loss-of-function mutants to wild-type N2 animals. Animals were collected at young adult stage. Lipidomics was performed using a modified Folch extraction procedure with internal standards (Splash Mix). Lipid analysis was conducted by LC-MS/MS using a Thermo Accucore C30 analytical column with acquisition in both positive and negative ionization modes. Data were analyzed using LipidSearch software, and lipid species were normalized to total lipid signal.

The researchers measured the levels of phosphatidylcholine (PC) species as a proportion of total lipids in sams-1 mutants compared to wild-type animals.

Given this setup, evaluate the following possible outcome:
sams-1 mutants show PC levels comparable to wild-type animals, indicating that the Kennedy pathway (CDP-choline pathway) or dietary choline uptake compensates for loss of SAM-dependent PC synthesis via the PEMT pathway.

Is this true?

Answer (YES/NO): NO